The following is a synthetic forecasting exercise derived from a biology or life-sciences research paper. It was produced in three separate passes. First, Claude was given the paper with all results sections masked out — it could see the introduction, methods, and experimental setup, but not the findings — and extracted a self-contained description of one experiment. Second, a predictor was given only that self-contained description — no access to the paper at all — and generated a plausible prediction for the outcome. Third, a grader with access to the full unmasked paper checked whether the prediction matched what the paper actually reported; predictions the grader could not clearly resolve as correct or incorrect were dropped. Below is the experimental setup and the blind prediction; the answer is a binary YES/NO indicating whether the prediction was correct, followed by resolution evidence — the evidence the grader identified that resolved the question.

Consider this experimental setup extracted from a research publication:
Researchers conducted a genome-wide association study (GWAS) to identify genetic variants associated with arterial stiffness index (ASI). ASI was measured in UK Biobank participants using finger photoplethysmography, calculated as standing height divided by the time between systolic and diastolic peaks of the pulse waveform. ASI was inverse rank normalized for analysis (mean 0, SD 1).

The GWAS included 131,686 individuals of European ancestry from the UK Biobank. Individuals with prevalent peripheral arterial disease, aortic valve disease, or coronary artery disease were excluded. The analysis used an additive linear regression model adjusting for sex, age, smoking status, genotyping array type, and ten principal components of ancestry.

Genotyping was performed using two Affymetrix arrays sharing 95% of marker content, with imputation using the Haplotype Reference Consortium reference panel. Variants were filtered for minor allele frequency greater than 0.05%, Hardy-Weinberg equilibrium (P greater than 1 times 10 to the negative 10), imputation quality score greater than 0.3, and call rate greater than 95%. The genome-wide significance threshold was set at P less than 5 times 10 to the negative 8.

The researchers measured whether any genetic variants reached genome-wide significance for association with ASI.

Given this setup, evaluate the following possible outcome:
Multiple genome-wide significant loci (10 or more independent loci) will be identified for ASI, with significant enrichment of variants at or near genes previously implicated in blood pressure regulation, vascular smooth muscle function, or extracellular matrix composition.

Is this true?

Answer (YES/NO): NO